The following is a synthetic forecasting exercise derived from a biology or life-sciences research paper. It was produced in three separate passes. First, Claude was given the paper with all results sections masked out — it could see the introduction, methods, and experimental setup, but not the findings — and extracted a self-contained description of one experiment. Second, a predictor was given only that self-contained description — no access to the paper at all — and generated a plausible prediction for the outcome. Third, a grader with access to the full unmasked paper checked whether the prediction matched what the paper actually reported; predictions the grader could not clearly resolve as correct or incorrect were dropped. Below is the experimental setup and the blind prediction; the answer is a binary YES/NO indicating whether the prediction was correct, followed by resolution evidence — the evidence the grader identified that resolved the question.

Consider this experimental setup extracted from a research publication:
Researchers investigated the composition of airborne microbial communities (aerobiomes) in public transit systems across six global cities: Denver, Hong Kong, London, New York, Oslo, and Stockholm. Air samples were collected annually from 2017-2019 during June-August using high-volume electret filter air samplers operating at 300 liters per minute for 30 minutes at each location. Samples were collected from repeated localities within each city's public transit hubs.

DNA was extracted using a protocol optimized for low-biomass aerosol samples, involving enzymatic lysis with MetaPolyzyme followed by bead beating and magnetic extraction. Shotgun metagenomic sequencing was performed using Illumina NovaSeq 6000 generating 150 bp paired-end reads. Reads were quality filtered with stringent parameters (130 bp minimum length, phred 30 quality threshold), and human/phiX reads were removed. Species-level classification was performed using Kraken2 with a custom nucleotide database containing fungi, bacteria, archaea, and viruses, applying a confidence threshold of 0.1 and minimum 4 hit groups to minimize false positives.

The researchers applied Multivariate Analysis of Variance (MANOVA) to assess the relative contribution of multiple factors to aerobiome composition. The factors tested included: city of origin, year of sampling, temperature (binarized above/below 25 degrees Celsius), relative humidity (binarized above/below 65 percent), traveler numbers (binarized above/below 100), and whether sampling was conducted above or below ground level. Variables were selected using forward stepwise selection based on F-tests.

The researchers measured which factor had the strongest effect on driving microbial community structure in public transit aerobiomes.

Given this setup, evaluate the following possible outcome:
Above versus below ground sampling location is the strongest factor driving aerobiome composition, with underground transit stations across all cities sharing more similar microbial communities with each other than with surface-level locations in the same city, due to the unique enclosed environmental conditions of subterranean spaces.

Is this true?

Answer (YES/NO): NO